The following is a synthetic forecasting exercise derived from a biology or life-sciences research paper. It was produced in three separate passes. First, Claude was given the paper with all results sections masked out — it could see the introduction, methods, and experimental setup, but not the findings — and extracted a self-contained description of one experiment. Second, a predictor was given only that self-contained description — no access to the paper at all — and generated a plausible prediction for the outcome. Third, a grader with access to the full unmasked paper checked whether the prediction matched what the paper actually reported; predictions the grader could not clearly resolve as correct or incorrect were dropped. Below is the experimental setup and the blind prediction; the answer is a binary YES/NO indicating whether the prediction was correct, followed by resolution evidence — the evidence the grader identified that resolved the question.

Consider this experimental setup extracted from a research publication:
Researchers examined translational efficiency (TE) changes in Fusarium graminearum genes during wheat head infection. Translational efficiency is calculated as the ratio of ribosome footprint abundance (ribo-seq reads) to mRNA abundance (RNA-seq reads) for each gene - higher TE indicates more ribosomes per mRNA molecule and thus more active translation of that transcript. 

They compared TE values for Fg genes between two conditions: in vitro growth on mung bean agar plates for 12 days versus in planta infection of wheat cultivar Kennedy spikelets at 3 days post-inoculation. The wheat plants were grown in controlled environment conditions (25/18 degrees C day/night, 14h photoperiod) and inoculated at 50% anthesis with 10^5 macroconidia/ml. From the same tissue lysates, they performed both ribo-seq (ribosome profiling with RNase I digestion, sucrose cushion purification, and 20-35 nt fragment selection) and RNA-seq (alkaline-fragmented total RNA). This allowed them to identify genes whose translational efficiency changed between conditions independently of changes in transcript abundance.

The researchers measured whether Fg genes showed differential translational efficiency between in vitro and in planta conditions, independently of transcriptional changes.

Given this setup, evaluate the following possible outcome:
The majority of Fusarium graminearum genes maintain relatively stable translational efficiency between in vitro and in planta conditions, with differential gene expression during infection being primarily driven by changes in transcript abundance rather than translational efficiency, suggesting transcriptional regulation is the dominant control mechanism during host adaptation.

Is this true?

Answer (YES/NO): NO